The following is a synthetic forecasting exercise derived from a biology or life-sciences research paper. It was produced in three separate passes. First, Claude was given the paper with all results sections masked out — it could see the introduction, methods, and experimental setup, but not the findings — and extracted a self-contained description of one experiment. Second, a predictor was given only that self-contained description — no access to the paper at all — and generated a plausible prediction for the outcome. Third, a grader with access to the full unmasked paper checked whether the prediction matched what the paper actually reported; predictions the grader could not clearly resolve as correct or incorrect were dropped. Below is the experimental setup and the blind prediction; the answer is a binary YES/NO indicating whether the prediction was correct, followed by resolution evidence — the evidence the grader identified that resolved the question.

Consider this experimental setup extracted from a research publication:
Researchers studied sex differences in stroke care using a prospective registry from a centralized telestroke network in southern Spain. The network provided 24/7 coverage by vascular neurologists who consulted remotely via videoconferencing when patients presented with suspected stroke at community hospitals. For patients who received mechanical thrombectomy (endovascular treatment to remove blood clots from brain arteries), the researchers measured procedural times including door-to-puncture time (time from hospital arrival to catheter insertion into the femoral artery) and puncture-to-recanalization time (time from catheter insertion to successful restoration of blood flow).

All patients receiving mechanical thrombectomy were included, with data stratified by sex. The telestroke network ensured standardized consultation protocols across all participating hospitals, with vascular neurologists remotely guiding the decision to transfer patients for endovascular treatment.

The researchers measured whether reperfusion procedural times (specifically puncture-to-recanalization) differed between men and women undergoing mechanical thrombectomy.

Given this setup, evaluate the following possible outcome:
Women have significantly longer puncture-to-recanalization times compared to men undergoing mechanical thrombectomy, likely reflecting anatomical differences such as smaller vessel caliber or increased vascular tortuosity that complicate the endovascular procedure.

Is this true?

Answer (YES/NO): NO